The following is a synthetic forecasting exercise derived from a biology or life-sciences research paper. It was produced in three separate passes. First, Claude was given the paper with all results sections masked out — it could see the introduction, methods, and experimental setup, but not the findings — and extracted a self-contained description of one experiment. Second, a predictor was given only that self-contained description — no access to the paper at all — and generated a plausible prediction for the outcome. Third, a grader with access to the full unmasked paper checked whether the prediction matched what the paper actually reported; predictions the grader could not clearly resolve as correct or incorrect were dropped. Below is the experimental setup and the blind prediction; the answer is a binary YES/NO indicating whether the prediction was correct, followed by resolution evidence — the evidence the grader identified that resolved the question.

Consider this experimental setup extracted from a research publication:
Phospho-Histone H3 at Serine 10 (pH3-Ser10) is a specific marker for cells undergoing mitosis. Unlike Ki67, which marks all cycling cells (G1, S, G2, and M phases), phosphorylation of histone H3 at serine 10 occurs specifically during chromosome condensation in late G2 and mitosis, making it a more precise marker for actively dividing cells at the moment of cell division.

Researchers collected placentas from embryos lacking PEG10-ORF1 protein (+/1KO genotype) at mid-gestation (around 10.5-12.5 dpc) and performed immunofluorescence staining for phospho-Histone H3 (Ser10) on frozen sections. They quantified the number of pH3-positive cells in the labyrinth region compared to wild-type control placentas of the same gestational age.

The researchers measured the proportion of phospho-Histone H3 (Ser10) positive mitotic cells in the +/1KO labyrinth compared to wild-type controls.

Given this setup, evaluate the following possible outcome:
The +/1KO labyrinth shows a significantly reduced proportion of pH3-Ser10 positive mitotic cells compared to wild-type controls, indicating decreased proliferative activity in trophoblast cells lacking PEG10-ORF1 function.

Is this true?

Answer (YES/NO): NO